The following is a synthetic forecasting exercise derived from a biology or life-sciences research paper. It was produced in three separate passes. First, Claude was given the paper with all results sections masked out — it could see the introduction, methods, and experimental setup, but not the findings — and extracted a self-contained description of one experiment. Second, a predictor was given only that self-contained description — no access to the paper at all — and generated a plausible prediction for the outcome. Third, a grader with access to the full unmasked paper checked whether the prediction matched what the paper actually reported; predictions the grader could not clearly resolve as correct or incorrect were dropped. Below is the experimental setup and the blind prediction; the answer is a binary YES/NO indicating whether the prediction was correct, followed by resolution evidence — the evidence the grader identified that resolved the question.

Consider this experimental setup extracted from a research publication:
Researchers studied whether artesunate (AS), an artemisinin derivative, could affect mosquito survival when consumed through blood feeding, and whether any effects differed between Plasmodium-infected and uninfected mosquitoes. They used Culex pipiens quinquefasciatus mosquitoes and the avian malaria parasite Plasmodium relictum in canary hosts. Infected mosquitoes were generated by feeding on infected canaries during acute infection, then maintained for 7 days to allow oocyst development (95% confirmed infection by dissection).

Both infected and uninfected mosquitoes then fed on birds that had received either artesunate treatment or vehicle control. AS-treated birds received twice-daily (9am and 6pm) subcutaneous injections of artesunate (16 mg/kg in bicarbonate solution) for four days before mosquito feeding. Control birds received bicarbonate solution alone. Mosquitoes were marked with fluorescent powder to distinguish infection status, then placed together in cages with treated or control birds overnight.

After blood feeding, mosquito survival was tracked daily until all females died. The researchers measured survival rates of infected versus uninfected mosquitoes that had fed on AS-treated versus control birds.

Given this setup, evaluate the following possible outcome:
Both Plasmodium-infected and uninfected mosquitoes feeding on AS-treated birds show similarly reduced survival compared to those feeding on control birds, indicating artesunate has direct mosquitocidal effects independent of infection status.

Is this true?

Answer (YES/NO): NO